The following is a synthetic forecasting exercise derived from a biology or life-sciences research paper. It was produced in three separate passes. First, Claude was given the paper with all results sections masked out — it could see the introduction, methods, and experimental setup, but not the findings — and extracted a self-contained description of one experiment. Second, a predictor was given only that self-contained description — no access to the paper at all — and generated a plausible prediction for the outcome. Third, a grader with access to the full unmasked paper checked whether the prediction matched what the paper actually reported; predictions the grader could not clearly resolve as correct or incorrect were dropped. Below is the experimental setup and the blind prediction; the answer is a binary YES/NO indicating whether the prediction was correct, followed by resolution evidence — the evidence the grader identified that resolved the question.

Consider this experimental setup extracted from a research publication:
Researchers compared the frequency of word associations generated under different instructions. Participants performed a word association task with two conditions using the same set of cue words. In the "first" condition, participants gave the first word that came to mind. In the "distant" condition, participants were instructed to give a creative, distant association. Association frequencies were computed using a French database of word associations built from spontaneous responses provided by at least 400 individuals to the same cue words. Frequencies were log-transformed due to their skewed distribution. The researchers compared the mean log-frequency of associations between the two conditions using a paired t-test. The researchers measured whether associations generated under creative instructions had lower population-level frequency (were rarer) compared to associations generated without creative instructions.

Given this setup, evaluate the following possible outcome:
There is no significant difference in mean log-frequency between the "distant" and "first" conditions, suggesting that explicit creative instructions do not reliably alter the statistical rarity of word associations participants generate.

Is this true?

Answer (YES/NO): NO